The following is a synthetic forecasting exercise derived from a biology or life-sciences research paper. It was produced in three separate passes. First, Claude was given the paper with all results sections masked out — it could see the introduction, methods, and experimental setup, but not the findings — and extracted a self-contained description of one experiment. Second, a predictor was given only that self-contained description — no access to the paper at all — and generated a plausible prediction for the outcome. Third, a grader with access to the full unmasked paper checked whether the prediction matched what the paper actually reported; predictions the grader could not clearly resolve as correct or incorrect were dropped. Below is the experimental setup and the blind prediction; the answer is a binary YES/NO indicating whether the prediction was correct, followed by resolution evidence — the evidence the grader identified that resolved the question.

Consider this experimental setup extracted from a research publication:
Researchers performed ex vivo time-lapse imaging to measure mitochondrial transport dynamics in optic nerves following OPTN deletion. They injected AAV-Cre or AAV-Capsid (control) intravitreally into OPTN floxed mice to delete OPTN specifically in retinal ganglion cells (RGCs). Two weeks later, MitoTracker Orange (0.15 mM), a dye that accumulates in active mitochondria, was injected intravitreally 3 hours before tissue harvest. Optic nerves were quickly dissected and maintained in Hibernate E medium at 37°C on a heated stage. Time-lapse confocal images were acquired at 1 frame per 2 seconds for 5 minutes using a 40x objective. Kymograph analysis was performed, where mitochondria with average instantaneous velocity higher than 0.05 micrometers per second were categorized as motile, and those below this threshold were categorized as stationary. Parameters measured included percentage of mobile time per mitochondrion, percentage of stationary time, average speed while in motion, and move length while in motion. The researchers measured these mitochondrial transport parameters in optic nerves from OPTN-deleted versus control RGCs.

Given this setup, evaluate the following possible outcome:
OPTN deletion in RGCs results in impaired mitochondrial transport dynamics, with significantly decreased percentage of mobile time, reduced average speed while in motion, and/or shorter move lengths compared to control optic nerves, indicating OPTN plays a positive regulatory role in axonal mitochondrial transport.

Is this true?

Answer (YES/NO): NO